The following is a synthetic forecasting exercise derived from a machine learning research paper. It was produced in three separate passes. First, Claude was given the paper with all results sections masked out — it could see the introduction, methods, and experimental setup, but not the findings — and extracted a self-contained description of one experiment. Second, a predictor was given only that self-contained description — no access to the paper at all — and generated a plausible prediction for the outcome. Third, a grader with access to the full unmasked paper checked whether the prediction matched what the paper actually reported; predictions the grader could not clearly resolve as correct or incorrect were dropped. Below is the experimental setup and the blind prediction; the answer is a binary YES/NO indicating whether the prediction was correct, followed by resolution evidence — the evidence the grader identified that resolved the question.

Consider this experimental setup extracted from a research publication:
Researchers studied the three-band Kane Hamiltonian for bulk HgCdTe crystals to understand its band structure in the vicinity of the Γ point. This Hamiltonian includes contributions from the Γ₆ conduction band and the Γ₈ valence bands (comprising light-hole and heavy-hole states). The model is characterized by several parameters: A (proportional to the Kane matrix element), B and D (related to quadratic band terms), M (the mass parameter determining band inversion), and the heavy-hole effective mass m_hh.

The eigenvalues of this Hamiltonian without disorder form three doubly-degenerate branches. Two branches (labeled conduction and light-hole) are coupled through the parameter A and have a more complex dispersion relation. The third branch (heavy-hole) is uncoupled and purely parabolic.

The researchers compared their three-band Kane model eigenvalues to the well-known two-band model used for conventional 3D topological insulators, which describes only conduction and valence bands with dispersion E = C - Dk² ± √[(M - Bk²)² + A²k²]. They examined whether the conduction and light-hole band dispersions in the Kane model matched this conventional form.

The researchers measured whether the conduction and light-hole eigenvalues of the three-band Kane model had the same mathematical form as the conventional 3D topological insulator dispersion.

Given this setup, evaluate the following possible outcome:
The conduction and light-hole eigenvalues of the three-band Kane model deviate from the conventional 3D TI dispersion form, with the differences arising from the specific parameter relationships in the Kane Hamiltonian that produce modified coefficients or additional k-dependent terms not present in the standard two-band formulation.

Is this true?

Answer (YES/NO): NO